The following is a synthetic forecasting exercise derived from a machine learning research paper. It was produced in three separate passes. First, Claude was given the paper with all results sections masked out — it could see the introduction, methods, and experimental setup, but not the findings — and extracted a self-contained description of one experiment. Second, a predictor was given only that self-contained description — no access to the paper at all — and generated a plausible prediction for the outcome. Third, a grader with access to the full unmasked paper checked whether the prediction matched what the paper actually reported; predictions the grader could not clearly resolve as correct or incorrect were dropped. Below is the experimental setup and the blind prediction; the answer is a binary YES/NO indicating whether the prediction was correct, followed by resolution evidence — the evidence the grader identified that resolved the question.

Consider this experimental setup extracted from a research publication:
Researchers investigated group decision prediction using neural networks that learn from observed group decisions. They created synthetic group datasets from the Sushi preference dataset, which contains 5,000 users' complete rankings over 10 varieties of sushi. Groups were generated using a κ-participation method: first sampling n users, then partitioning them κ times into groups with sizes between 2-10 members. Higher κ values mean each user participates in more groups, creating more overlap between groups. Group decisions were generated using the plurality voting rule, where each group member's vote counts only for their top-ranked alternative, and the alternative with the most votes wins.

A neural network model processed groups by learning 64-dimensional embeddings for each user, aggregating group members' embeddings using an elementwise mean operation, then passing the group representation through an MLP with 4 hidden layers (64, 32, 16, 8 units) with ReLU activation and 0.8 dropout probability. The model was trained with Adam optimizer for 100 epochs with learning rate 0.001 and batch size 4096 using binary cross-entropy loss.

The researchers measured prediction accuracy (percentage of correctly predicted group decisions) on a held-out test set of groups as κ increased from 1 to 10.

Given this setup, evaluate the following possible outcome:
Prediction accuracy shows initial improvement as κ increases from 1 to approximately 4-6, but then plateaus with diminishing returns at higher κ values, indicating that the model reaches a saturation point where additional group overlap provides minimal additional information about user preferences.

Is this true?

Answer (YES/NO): NO